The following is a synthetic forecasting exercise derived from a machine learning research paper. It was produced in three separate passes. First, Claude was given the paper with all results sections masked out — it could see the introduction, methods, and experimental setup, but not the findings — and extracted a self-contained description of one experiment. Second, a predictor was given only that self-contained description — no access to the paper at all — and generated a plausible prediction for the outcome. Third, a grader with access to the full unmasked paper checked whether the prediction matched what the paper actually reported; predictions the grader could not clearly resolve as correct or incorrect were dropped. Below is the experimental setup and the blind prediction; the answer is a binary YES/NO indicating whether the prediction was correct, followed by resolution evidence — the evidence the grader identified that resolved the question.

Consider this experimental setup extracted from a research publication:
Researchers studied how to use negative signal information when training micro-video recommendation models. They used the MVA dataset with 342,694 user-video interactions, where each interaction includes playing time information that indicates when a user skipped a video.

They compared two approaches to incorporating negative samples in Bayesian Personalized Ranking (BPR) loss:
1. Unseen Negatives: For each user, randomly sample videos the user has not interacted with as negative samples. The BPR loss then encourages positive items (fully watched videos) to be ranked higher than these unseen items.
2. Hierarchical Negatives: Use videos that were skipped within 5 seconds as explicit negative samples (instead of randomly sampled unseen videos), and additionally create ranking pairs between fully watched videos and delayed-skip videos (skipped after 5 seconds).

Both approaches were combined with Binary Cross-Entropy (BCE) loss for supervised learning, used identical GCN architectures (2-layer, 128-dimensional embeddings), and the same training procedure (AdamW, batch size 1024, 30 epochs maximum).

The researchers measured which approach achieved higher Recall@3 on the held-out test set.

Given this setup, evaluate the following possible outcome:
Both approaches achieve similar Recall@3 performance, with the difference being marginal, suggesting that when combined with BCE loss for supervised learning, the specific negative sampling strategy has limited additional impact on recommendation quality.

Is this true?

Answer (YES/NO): NO